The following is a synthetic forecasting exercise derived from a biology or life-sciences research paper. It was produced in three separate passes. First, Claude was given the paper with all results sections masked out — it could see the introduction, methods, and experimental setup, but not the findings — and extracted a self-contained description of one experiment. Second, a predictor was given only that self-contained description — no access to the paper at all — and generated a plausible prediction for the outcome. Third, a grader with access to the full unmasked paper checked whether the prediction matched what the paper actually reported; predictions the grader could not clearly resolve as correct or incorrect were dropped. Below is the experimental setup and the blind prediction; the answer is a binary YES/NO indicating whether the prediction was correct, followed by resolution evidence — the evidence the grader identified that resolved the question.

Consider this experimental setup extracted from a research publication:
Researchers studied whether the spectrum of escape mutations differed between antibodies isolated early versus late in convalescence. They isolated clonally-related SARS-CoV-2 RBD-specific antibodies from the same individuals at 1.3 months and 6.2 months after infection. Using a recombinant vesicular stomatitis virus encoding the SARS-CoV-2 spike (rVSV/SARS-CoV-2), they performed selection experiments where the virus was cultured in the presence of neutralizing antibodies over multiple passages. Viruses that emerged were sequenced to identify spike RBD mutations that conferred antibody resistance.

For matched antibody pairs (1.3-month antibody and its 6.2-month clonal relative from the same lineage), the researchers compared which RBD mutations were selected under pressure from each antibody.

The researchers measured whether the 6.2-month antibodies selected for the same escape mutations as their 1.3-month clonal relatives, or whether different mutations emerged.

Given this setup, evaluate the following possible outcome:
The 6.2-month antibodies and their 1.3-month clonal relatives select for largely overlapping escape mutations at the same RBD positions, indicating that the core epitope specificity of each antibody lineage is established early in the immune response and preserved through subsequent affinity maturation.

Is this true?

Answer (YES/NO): NO